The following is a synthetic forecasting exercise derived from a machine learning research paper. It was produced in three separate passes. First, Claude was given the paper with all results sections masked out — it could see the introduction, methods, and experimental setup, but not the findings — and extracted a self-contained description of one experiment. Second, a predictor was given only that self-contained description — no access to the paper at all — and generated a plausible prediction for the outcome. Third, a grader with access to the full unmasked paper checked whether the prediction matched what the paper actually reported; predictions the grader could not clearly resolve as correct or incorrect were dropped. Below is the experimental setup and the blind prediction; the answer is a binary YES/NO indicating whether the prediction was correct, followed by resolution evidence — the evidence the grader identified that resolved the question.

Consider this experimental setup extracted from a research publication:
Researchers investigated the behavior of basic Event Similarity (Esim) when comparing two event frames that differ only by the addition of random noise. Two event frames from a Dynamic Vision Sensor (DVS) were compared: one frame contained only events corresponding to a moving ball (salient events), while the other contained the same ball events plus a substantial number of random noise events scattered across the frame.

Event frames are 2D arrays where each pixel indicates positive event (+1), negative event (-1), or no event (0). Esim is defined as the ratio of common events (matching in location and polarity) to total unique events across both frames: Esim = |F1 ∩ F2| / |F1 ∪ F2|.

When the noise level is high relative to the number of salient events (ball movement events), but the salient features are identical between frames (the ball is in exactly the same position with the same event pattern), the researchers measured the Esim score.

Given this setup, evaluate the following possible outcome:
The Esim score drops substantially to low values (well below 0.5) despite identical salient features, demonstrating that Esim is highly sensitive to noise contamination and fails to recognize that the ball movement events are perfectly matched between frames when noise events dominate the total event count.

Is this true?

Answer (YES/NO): YES